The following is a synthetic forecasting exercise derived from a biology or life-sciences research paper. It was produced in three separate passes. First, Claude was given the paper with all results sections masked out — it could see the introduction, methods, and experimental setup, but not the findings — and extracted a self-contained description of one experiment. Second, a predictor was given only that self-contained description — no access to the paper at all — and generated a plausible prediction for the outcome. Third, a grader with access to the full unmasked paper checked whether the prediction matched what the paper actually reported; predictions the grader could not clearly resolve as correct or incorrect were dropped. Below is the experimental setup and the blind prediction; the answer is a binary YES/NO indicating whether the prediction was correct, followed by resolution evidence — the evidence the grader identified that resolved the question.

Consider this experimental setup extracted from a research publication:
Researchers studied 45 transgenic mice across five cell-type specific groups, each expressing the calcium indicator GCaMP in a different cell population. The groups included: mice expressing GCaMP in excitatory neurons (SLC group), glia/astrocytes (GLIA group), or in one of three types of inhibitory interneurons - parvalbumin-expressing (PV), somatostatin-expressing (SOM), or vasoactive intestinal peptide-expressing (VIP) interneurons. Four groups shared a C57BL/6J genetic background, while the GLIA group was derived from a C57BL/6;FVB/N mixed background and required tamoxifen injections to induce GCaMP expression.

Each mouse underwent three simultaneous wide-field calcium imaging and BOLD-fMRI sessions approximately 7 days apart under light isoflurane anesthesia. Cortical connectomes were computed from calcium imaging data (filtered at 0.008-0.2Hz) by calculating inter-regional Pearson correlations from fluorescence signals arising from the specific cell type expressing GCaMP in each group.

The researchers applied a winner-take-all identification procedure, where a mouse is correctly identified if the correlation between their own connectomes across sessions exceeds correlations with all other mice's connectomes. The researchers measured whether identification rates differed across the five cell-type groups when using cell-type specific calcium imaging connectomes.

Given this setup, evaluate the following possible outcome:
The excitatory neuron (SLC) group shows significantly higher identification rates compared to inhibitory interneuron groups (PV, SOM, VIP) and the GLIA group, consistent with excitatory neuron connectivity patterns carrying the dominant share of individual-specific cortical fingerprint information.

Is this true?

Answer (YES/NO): NO